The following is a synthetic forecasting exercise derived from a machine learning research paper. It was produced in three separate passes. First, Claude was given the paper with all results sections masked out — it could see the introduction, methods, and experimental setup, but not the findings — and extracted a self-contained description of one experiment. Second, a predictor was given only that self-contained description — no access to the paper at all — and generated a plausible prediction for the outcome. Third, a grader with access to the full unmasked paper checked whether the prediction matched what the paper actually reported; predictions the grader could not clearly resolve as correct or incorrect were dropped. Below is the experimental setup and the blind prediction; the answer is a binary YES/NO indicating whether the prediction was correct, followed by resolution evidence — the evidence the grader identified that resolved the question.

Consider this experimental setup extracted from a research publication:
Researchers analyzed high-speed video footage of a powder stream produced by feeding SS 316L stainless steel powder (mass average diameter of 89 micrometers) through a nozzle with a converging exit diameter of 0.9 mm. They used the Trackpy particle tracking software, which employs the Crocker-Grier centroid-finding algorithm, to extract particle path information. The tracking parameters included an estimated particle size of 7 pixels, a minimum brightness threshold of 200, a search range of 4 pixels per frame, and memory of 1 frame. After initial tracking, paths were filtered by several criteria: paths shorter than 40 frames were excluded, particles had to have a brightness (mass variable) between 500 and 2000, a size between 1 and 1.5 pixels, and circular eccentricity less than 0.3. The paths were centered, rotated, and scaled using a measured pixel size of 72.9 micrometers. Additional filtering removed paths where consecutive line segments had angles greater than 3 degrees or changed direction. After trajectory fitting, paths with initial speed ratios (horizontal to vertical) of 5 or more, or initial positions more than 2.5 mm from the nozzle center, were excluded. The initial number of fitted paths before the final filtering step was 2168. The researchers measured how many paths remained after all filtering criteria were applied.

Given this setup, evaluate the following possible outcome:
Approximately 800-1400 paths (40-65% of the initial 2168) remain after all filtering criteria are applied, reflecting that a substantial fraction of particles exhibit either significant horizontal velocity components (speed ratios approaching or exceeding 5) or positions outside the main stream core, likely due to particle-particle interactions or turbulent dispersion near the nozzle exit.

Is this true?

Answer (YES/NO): NO